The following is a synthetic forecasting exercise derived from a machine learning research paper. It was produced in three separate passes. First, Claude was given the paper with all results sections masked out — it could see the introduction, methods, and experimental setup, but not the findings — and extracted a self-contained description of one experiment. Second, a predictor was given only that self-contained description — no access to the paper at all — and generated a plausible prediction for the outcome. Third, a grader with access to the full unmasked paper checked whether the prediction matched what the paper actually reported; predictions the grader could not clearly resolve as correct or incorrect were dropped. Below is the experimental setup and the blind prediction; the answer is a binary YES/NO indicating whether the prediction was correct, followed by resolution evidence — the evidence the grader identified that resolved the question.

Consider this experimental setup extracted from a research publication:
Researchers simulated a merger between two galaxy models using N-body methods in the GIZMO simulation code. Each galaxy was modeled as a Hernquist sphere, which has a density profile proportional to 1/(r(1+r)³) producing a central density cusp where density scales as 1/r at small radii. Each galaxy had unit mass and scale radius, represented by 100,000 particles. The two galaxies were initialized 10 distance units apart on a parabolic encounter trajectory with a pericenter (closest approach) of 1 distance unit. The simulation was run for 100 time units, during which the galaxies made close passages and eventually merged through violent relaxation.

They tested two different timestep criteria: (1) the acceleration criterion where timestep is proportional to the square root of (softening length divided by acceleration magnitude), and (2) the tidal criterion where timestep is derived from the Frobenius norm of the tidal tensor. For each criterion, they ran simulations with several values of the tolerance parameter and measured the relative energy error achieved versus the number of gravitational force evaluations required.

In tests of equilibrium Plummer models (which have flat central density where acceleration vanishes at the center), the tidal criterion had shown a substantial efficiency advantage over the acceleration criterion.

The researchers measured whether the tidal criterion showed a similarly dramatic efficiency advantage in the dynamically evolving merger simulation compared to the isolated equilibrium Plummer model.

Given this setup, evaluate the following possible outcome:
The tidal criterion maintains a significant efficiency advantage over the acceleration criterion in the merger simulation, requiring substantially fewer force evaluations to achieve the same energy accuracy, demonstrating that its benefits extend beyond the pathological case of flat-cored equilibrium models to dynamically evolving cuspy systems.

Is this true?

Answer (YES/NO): NO